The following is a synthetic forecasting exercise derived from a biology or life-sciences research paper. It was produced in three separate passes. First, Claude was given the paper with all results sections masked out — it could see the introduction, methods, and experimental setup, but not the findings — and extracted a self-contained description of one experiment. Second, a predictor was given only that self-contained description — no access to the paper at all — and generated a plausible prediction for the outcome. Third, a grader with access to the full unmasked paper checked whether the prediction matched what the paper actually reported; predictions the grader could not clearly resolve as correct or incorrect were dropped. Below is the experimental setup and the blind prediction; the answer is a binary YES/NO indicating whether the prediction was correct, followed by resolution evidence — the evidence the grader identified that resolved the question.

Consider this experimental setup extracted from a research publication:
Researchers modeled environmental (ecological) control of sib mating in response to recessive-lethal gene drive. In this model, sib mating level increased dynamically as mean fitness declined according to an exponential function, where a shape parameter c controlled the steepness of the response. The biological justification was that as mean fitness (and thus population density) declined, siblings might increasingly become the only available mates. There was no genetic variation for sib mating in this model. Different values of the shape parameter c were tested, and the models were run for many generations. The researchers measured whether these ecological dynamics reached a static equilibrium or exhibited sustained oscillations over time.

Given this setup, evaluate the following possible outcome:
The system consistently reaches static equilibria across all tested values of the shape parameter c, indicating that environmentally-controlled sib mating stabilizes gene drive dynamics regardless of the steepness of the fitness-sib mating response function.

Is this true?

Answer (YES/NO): NO